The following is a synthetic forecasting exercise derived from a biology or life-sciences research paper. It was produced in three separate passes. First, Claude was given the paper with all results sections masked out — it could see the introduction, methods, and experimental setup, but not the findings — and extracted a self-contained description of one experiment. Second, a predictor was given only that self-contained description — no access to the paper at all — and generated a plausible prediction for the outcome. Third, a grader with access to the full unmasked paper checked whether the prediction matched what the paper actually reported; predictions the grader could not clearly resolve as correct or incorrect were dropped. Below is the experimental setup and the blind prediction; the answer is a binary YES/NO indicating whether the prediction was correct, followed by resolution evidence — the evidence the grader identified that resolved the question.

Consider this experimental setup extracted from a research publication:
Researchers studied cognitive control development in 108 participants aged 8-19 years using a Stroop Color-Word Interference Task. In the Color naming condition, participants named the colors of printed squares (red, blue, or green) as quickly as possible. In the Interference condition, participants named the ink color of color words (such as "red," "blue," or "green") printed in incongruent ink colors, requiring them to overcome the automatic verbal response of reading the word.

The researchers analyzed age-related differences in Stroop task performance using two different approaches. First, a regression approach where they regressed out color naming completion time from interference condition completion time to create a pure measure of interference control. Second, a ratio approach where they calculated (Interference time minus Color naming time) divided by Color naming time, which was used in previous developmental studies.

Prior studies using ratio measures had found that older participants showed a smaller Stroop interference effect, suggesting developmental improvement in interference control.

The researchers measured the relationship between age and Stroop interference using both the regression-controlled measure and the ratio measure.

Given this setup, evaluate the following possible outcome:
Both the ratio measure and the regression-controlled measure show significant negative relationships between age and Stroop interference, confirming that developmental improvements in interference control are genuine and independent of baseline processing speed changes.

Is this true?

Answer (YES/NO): NO